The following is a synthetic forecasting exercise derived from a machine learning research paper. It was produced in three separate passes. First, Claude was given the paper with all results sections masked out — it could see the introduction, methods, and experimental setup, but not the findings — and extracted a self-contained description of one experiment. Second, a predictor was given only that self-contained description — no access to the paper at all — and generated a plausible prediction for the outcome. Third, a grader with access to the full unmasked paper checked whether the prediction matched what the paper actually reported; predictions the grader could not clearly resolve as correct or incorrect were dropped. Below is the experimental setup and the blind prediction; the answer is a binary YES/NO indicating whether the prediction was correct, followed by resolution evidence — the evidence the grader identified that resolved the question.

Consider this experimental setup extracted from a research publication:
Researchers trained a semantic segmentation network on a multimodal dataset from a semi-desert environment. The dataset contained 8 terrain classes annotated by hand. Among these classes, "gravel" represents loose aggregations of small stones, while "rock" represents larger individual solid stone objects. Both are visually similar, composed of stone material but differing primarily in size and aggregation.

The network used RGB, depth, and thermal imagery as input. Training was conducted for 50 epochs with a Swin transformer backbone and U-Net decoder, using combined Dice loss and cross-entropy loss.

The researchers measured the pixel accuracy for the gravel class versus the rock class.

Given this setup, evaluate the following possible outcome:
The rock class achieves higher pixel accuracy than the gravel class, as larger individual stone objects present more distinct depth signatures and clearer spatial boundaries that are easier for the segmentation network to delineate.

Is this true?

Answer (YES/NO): NO